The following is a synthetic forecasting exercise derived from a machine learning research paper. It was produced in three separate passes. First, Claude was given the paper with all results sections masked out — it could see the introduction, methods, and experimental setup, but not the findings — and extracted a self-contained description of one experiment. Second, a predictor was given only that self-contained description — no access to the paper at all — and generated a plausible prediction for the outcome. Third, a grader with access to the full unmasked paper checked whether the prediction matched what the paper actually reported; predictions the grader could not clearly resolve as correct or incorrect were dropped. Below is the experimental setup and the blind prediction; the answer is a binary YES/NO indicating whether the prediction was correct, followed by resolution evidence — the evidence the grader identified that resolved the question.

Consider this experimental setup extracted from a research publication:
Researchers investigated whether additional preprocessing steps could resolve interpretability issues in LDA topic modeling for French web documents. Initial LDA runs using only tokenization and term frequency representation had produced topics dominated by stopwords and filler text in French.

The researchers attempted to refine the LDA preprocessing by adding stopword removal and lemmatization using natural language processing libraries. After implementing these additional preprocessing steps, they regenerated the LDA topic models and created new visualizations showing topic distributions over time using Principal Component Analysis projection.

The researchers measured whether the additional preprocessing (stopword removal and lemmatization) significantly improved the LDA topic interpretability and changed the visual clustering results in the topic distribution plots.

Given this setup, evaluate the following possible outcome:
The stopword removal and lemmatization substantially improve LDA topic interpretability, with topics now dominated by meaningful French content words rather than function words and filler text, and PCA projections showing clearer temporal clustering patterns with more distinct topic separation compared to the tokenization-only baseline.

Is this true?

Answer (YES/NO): NO